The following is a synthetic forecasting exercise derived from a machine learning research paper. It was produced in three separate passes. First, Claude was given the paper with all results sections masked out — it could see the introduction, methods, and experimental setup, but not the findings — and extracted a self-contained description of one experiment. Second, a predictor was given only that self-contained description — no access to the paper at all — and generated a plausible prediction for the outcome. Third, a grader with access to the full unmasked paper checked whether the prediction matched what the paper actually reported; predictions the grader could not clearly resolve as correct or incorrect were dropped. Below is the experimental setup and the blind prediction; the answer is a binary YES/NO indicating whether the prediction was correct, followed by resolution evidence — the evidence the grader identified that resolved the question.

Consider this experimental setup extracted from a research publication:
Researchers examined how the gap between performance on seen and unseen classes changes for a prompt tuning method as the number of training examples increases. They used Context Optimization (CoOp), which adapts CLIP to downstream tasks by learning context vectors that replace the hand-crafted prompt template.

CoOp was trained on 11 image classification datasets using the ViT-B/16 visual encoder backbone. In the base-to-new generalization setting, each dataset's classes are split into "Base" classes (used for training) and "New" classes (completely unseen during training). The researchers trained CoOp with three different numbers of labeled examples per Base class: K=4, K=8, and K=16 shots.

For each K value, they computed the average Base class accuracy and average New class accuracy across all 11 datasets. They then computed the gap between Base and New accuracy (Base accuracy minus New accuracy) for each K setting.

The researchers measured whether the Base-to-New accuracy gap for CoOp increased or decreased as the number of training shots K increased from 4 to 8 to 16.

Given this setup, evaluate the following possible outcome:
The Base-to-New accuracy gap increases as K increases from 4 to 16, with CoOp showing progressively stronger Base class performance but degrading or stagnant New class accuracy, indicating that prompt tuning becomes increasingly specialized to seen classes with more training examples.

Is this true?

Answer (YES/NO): YES